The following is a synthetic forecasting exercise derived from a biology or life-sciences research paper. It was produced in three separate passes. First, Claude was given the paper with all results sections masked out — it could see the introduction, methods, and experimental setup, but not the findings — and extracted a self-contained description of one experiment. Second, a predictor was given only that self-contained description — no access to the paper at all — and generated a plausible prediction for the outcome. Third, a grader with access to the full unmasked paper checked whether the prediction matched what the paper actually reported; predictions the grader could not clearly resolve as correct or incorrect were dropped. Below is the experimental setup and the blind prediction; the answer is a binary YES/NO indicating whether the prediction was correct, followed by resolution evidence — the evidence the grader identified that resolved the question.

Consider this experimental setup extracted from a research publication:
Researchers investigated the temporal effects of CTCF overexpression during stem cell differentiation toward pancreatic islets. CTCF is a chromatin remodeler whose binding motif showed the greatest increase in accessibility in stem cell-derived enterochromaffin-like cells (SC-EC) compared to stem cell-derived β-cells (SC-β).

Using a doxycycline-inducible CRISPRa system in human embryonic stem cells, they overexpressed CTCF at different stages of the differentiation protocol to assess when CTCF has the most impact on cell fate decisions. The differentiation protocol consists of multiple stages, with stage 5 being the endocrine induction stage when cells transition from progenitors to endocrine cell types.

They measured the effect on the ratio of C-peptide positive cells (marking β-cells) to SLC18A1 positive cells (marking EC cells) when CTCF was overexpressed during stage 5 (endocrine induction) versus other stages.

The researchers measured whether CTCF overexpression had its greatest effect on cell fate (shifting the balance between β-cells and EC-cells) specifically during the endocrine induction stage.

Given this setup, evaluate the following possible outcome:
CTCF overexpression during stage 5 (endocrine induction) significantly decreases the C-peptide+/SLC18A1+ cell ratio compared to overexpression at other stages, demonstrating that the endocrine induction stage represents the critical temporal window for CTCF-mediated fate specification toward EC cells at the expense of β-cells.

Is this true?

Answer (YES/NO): YES